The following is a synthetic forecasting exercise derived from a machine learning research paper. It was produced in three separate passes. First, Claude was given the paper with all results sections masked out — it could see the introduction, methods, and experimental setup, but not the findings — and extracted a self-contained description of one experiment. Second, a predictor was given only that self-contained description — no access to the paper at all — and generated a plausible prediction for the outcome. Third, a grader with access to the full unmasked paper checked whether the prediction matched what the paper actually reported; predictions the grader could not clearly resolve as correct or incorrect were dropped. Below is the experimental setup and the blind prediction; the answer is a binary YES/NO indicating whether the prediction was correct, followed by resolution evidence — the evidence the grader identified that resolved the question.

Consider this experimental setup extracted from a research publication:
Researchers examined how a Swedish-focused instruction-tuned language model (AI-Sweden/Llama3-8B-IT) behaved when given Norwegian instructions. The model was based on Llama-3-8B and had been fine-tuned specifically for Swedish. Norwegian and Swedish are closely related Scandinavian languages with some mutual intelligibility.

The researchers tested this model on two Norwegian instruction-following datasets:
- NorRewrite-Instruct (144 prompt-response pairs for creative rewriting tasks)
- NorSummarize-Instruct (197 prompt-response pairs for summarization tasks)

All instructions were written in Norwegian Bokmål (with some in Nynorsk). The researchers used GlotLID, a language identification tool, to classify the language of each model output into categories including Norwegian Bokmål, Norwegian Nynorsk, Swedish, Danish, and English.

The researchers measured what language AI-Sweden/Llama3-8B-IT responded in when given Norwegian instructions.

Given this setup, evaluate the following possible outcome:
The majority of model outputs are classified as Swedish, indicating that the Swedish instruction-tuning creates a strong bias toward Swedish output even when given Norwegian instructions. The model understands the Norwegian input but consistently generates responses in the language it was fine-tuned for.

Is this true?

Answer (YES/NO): YES